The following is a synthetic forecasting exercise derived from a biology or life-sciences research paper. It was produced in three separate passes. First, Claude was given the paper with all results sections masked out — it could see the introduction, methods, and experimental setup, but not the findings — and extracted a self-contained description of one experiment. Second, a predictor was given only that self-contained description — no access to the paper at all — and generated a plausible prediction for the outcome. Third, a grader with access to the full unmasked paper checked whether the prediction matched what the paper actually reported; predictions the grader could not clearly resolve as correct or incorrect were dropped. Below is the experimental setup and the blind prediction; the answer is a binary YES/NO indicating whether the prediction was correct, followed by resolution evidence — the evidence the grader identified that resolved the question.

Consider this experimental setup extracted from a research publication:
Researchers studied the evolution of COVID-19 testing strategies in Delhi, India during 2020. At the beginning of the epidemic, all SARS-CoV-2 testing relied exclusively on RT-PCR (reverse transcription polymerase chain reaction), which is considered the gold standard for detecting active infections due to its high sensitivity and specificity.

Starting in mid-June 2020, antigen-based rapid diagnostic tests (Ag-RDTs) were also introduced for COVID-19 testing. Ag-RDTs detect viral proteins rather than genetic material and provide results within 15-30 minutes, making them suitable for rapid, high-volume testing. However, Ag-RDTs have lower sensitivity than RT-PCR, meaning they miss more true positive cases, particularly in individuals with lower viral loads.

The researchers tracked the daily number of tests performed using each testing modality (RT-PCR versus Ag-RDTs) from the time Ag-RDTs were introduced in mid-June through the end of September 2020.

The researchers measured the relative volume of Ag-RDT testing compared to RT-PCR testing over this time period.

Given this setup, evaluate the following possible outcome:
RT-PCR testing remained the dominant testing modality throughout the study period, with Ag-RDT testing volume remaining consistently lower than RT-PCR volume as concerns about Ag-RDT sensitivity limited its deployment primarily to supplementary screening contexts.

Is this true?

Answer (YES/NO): NO